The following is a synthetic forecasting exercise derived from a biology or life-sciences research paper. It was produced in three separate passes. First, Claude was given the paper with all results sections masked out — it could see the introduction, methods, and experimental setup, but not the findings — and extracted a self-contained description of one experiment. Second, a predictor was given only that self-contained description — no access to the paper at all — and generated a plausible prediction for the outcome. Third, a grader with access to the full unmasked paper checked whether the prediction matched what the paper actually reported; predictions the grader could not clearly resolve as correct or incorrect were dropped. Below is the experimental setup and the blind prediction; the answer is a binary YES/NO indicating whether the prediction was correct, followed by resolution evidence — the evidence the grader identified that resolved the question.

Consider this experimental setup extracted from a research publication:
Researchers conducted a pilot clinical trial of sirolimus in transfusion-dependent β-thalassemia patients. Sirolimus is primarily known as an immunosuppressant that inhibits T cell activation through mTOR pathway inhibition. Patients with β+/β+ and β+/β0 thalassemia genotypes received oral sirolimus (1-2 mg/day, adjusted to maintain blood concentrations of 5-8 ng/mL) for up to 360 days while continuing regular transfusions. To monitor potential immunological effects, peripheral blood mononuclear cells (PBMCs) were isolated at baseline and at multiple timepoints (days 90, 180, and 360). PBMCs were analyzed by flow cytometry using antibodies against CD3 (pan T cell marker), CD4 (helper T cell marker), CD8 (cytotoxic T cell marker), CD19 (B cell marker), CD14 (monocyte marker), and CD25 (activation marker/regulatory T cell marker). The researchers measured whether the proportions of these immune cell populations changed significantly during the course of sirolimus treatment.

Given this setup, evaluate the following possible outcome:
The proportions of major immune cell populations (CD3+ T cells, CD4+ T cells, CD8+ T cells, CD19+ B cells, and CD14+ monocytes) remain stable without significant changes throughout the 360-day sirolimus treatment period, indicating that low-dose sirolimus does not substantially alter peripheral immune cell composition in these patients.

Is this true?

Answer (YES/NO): NO